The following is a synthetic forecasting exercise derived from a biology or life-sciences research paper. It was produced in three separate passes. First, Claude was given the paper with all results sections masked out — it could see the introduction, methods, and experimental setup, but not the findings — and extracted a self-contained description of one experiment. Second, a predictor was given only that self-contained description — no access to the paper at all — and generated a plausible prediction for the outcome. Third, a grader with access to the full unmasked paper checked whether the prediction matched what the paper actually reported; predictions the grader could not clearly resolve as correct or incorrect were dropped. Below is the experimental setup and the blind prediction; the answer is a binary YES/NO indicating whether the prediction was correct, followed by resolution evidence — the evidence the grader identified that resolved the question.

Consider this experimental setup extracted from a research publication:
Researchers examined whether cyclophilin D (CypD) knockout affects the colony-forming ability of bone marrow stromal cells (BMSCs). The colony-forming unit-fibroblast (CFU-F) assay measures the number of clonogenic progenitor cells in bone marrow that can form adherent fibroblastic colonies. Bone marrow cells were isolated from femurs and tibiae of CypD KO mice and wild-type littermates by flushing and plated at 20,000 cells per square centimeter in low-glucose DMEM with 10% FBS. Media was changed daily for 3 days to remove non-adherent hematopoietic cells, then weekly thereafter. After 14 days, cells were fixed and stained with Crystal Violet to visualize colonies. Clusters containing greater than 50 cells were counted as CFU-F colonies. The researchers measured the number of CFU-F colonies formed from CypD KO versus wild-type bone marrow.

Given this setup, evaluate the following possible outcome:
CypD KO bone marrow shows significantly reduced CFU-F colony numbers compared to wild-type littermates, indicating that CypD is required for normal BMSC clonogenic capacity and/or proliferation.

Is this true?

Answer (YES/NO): NO